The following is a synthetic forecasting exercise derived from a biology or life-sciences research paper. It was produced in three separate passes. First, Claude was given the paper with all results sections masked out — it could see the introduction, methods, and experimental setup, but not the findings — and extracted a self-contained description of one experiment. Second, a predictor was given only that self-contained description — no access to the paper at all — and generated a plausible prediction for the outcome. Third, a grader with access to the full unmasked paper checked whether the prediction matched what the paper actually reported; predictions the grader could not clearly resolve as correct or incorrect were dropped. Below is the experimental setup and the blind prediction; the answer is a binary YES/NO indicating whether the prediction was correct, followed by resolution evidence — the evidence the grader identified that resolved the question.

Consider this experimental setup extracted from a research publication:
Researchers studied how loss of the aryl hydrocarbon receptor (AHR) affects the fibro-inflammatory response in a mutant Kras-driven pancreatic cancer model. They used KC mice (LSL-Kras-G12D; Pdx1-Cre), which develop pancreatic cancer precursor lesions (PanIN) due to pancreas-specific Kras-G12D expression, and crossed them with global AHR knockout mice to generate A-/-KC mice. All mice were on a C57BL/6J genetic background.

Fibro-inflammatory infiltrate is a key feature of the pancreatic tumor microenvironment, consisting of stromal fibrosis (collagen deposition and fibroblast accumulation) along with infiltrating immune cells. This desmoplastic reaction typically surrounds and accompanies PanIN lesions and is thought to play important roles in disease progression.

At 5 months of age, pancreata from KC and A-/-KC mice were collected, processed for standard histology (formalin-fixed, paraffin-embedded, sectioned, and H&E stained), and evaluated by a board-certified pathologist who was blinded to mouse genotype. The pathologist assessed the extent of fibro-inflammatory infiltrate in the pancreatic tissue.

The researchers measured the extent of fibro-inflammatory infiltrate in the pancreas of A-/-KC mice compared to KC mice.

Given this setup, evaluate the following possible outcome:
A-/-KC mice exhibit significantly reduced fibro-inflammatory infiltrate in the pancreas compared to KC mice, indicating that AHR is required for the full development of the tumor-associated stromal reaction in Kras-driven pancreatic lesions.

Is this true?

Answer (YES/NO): NO